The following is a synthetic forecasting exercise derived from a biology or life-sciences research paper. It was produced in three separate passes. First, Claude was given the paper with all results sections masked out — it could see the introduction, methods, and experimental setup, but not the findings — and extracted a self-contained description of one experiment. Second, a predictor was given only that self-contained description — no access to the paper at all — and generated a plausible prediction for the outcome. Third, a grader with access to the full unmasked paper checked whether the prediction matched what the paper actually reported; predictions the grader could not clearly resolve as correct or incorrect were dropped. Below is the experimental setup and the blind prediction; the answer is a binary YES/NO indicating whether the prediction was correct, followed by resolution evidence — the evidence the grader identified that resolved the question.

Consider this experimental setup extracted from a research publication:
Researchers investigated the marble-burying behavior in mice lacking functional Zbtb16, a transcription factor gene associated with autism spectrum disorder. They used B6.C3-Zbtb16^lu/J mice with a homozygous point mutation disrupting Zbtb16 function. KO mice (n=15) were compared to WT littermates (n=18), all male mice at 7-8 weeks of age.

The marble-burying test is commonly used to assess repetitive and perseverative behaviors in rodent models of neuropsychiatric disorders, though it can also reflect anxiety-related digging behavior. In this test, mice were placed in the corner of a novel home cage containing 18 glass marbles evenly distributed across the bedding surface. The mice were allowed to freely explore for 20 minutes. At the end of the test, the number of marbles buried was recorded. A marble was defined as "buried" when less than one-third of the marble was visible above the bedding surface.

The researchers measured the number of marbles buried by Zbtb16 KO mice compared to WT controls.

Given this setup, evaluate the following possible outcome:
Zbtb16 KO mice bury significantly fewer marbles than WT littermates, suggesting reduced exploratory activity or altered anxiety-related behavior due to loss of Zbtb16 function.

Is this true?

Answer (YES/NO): NO